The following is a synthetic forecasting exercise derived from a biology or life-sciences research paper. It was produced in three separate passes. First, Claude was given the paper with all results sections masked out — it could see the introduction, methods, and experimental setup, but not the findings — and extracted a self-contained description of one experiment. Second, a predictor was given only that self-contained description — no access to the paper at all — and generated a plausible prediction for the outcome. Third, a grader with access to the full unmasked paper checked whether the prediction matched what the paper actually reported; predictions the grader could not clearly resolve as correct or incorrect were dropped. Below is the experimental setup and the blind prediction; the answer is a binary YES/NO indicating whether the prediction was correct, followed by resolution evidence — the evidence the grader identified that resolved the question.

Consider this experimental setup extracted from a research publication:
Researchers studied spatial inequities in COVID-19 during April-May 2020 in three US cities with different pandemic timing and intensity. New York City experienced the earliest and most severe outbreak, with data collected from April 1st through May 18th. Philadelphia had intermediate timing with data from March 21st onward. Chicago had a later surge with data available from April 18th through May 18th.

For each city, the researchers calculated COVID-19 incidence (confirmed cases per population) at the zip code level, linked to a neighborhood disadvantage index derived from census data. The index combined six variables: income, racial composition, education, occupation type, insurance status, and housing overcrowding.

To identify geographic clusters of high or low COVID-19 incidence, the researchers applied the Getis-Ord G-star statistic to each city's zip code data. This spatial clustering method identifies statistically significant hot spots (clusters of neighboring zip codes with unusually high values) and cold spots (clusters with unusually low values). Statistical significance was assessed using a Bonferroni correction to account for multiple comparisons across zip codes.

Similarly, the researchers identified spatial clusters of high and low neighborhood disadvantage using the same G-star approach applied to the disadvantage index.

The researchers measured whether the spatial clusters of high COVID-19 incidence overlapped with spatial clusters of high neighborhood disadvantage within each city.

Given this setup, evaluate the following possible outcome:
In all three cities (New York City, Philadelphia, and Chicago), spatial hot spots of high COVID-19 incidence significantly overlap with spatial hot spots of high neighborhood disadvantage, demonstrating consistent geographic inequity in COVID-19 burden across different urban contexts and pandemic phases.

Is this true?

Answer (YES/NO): YES